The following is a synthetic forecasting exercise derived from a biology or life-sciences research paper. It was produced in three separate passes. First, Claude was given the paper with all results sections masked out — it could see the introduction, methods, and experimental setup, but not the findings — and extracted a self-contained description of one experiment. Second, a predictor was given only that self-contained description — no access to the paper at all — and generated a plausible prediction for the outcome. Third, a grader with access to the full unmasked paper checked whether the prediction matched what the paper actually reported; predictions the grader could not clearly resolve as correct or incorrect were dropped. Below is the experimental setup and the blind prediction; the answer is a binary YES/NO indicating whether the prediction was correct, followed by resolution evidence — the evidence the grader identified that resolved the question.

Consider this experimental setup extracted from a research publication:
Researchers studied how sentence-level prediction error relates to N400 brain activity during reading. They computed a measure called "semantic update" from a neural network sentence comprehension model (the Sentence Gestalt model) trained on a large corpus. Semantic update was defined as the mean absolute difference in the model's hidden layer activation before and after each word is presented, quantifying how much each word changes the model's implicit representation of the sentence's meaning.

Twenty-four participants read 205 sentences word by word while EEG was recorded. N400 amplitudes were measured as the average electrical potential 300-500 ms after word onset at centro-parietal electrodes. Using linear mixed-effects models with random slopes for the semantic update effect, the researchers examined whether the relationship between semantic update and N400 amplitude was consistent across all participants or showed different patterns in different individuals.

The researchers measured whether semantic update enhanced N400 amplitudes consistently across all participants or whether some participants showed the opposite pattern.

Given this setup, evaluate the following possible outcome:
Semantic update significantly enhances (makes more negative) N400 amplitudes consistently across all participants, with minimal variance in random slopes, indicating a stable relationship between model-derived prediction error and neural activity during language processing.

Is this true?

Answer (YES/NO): NO